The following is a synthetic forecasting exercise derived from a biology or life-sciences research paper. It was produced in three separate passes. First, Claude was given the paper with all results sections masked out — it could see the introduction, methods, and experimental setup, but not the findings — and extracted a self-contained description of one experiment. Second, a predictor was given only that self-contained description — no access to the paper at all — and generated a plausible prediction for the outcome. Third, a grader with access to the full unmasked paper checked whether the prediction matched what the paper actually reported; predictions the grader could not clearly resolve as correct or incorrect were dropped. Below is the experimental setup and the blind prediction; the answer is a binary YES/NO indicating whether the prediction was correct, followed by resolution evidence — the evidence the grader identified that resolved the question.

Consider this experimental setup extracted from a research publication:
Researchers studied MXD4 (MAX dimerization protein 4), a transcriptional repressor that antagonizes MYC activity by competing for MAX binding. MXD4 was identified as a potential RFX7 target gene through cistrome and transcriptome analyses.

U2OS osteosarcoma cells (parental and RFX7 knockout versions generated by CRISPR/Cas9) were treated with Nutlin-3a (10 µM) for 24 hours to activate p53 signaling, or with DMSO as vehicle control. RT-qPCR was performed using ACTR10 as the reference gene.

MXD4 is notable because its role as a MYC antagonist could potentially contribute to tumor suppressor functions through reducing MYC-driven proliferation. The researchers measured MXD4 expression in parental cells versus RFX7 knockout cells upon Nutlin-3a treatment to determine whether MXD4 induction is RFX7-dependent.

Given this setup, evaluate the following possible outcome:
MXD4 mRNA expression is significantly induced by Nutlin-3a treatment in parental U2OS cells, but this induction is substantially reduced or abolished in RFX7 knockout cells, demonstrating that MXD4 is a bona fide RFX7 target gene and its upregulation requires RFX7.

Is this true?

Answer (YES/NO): YES